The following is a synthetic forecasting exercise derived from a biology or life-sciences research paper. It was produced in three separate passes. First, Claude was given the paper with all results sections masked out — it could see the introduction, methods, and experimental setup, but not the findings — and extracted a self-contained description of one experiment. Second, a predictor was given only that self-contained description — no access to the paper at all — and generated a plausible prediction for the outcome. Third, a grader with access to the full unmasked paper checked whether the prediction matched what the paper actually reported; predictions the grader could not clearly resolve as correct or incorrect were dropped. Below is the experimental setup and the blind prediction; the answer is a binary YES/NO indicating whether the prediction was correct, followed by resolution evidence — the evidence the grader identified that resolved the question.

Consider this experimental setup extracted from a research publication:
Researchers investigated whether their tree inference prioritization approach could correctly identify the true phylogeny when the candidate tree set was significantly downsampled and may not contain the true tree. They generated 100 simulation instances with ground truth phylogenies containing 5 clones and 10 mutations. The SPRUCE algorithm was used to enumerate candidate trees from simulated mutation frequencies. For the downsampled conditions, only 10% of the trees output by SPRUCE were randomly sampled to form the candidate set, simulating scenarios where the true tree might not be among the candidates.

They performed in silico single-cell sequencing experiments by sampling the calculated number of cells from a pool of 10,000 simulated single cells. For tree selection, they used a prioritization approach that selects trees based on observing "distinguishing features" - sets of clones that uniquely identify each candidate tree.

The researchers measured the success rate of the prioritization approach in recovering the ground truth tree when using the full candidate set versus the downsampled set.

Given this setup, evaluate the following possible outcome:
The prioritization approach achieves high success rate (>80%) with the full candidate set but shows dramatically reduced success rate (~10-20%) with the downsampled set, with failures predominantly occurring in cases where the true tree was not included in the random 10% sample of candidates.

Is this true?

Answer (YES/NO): NO